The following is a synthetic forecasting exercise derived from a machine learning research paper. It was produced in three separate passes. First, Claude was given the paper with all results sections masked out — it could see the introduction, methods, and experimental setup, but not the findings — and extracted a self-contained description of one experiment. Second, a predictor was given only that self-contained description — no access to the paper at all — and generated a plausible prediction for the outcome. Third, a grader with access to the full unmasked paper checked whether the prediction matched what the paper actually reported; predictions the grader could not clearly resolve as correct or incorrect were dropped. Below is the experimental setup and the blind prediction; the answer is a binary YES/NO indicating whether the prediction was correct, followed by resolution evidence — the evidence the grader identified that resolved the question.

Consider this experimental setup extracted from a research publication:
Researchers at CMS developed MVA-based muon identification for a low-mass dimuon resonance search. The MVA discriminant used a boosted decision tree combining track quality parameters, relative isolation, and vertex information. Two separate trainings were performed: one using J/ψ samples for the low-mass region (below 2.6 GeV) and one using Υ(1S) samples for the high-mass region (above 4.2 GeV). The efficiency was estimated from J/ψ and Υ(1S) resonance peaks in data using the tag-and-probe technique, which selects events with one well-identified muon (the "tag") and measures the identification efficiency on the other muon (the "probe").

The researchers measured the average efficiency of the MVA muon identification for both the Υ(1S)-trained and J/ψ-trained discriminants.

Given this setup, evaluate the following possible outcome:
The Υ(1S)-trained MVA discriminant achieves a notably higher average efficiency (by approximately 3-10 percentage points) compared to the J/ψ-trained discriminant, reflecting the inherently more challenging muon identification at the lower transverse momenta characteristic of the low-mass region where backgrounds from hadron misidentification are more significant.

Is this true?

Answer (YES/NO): NO